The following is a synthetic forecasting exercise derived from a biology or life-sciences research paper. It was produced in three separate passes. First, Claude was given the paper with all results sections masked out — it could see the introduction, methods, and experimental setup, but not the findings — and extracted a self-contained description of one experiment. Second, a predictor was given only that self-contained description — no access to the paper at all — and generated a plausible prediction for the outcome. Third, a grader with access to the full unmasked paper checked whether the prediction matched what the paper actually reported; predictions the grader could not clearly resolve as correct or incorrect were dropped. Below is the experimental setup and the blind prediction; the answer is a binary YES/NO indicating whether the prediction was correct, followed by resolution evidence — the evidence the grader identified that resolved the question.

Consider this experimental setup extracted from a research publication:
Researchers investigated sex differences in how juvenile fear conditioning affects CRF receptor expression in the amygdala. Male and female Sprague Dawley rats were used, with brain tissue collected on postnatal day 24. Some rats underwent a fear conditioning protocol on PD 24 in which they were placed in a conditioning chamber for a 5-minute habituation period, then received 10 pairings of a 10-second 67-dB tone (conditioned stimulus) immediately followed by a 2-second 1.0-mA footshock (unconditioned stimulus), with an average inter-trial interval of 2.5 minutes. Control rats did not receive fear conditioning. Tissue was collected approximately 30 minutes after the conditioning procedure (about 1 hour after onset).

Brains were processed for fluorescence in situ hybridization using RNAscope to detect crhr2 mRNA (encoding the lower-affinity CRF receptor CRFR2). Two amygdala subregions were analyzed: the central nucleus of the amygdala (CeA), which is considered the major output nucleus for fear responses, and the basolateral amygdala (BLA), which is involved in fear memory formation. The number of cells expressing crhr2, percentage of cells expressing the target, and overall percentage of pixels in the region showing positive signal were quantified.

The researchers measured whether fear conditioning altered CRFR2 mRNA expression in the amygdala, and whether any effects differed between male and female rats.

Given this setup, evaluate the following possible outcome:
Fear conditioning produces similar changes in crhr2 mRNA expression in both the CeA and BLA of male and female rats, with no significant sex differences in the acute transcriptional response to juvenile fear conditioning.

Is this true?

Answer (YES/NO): NO